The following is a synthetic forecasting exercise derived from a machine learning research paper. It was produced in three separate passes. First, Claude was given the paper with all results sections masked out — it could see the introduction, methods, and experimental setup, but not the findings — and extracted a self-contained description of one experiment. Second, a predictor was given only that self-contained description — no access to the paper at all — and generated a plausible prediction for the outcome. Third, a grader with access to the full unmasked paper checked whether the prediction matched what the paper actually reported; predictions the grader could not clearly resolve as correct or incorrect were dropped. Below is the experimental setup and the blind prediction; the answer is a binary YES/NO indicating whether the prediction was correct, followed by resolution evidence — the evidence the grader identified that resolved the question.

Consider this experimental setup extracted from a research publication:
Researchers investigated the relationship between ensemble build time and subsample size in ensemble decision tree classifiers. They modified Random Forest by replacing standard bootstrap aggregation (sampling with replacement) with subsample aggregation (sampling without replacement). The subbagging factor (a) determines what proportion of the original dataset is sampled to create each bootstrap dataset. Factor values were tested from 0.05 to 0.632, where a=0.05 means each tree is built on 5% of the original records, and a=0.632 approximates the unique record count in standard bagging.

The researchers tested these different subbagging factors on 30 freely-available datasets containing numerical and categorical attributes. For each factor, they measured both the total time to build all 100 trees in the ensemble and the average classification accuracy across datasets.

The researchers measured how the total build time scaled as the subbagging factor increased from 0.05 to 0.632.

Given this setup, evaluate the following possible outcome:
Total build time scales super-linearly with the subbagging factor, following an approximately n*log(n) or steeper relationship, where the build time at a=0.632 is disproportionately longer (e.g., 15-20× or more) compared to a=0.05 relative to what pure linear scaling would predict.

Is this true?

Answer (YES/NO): NO